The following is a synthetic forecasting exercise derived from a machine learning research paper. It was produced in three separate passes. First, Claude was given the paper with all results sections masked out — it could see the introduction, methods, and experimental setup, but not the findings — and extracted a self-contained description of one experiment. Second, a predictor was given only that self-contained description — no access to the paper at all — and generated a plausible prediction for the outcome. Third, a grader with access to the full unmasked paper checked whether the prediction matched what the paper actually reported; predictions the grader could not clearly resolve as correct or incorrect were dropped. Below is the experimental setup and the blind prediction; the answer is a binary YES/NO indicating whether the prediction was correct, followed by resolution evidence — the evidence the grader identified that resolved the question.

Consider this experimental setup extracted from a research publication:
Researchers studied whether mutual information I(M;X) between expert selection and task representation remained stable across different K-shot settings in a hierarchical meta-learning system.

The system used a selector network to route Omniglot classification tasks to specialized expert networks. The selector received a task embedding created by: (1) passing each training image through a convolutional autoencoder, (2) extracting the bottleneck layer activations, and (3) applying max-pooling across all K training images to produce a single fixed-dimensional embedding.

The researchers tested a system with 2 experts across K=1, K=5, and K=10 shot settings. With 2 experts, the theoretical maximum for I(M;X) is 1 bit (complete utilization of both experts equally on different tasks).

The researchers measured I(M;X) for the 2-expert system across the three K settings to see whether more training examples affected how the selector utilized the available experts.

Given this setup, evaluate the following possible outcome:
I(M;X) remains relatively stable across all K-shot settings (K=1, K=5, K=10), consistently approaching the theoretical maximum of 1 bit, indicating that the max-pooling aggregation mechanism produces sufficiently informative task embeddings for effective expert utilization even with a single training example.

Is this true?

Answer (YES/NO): YES